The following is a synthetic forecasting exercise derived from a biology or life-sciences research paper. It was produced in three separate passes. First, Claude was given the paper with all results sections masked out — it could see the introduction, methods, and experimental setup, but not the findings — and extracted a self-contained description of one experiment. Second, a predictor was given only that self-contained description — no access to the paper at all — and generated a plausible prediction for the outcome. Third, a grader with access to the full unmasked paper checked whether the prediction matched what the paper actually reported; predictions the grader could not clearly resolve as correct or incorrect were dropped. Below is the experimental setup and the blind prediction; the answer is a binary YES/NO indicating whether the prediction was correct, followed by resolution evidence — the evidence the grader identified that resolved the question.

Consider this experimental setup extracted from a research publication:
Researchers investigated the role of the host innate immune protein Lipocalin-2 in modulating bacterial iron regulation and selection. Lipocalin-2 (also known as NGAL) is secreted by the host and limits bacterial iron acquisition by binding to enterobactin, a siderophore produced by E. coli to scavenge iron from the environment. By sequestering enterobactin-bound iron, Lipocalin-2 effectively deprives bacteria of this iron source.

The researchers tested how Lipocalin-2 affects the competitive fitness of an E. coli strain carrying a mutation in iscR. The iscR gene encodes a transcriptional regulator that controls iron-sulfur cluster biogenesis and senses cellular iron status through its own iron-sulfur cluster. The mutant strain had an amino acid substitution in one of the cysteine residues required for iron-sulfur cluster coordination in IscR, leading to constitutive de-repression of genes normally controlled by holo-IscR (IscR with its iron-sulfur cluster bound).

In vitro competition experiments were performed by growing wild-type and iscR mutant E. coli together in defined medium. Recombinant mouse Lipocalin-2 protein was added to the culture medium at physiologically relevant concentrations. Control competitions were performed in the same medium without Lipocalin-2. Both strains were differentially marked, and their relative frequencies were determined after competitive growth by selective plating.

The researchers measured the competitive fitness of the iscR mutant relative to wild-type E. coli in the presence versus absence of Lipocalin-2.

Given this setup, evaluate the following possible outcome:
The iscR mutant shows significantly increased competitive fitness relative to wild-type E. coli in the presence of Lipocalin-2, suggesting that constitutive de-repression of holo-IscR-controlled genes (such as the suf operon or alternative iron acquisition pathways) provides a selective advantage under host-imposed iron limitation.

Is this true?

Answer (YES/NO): NO